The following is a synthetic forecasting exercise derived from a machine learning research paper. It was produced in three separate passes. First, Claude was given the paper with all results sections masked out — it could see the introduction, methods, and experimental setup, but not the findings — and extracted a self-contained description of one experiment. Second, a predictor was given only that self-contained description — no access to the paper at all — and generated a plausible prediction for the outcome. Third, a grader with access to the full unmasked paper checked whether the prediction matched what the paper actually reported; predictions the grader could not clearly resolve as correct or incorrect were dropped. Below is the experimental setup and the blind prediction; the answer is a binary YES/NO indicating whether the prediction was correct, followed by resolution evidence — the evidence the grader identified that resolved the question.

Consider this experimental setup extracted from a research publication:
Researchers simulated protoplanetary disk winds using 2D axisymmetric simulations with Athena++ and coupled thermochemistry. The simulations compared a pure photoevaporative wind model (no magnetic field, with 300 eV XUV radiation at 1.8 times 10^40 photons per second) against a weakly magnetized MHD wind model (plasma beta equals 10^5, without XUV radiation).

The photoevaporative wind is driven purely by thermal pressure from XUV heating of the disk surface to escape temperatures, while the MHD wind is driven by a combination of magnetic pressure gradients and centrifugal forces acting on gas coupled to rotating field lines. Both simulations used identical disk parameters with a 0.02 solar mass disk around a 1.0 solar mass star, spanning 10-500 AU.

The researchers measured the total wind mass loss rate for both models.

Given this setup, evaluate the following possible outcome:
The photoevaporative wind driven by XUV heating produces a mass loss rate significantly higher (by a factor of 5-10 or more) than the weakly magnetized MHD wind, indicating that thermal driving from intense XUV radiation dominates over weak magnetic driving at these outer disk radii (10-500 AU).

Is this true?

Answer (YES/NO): NO